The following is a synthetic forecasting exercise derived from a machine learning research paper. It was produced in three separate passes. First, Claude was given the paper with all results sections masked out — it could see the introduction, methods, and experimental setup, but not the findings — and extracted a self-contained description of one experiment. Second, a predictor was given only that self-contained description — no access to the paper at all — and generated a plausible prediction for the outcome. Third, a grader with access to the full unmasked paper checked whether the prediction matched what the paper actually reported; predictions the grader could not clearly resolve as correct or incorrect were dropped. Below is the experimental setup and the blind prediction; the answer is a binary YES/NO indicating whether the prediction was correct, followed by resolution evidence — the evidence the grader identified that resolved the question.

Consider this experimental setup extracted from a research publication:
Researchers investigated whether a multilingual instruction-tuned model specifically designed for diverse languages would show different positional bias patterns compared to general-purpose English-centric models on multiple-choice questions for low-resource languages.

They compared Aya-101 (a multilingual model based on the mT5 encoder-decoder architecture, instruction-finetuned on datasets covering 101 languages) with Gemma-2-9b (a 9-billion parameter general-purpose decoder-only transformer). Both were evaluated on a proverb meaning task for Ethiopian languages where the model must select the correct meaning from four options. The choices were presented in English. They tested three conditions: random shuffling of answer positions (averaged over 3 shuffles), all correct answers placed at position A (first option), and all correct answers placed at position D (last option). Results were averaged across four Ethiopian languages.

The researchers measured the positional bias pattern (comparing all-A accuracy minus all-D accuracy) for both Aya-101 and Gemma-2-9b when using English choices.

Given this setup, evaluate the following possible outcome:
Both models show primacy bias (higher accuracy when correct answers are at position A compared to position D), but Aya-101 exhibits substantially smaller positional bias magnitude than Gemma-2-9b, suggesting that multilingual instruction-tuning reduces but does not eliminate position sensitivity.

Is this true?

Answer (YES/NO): YES